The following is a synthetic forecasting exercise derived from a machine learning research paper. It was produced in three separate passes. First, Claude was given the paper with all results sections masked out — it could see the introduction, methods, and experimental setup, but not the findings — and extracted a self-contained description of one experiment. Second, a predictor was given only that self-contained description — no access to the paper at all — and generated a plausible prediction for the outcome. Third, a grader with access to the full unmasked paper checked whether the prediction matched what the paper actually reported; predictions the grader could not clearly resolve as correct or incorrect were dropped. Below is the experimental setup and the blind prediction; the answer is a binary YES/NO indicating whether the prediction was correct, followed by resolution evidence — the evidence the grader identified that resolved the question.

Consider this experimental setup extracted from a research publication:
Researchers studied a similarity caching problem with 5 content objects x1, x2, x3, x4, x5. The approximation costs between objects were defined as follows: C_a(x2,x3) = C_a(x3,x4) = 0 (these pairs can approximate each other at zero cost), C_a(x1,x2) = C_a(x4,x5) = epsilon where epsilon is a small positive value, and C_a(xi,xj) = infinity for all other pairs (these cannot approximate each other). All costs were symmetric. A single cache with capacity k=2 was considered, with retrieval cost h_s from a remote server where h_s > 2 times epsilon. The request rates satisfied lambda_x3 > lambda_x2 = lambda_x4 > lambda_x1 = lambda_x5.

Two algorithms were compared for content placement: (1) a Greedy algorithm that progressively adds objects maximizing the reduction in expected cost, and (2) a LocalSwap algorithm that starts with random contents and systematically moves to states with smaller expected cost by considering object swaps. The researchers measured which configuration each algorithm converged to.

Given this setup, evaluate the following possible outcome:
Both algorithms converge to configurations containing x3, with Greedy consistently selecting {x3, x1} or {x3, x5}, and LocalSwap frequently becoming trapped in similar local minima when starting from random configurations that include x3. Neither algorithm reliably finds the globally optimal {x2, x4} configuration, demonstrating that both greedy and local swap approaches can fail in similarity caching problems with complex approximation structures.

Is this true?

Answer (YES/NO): NO